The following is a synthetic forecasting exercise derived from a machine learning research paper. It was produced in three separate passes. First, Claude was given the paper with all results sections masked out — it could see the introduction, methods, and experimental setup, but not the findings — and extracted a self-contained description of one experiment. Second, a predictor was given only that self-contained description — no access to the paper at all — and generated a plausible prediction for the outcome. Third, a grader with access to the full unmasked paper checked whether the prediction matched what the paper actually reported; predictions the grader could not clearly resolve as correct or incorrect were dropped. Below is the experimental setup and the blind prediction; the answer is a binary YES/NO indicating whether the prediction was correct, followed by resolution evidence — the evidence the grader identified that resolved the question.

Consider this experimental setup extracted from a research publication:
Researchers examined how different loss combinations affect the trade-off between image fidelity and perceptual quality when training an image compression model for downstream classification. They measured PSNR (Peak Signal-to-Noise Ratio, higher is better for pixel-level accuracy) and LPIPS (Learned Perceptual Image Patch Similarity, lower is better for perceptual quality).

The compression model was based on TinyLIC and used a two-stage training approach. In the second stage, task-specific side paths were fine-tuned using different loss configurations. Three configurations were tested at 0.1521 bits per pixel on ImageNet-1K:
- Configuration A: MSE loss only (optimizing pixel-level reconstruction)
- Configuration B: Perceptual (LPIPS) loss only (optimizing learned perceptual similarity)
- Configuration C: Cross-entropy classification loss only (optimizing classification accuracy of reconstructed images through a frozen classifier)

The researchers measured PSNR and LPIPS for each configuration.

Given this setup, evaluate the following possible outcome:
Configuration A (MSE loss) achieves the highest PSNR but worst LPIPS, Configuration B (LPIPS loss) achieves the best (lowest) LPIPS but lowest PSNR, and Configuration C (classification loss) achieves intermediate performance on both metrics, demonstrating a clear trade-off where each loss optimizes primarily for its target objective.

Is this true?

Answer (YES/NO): NO